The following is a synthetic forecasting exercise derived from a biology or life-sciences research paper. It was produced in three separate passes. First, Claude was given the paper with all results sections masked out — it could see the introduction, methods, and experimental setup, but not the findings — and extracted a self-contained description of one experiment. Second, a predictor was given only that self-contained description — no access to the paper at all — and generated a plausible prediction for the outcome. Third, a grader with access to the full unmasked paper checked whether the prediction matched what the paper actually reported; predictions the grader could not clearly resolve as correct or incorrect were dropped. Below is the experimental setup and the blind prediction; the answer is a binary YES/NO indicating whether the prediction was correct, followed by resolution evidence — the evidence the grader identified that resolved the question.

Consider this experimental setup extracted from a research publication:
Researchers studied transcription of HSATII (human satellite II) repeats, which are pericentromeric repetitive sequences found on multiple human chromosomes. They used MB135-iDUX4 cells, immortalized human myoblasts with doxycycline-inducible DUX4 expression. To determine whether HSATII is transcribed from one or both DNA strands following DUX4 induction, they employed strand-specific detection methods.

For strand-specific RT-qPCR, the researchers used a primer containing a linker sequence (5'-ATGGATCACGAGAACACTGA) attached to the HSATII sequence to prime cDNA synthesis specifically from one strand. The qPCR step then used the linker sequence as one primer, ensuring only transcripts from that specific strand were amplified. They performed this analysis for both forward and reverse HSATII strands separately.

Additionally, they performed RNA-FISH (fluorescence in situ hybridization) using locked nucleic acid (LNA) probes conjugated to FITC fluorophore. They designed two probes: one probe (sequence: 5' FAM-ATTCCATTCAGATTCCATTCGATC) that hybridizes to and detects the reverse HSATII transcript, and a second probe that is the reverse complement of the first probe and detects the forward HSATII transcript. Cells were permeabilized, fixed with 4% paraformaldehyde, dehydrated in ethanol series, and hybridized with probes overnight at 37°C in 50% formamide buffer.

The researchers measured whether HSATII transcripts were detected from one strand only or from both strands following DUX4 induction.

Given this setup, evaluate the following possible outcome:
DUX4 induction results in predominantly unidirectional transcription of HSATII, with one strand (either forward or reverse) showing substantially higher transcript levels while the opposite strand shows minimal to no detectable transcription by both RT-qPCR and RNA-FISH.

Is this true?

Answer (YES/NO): NO